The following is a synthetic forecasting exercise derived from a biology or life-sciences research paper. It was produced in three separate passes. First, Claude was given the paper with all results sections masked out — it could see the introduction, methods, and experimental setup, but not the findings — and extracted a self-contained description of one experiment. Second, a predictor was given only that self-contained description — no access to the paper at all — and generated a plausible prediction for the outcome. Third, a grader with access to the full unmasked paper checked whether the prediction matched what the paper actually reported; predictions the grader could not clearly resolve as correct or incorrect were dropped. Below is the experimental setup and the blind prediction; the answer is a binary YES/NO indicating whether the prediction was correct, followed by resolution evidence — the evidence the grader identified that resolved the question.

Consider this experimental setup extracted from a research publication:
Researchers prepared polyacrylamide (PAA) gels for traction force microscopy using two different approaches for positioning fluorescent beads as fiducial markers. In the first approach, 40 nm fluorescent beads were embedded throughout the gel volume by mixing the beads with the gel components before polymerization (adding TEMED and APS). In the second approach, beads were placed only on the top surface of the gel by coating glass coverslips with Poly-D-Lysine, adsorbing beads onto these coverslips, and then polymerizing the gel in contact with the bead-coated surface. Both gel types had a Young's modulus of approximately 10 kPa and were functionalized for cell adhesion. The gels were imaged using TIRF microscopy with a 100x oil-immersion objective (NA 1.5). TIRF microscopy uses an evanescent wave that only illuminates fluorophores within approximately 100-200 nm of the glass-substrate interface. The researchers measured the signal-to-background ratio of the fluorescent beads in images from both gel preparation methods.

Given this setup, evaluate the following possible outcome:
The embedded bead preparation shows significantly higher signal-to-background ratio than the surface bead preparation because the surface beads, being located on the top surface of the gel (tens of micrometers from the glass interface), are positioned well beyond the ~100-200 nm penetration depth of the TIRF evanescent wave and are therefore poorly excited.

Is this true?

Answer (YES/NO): NO